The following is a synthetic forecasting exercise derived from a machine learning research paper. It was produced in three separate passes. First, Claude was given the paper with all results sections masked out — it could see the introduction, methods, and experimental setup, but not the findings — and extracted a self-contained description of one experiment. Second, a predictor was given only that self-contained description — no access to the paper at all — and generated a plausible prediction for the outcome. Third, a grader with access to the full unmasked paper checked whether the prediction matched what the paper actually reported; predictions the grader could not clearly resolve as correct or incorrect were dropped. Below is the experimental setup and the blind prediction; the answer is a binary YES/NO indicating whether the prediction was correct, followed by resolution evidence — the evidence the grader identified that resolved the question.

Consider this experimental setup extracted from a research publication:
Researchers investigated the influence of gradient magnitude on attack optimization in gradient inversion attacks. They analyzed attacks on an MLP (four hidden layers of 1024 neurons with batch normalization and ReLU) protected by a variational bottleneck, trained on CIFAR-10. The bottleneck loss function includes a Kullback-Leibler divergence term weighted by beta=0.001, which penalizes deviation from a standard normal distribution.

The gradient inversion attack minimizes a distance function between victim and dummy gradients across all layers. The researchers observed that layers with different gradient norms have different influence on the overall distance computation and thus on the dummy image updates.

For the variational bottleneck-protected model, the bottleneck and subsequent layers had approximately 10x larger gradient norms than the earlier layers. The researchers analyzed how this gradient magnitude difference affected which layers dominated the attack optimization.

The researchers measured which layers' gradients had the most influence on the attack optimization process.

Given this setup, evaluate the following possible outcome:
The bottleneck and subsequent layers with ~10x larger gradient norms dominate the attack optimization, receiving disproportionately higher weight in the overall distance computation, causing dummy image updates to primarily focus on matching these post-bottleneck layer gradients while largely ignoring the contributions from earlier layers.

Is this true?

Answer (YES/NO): YES